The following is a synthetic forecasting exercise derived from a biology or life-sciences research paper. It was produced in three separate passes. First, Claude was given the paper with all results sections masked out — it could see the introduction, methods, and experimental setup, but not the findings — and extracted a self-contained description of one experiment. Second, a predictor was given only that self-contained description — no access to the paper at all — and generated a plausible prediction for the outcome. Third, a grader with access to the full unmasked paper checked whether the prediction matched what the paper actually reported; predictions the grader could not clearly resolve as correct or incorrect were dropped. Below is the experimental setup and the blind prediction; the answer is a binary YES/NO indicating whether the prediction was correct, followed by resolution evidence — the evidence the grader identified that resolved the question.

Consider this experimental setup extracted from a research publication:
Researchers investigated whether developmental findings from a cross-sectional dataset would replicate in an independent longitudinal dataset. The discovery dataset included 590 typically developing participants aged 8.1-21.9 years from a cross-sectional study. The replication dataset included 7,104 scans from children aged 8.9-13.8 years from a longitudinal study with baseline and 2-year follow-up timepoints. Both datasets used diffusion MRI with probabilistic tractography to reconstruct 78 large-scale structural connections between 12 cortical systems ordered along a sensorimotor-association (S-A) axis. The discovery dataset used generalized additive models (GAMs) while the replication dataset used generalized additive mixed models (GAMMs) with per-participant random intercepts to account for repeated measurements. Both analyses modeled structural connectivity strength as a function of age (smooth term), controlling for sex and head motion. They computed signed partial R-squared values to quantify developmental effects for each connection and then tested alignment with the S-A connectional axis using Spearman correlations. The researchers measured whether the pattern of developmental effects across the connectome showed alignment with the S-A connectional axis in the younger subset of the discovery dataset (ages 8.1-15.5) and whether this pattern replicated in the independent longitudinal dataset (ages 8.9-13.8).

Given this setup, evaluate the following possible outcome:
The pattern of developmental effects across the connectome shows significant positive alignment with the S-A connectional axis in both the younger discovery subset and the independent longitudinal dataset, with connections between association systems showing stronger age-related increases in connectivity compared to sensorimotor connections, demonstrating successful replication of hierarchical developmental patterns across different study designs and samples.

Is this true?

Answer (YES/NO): NO